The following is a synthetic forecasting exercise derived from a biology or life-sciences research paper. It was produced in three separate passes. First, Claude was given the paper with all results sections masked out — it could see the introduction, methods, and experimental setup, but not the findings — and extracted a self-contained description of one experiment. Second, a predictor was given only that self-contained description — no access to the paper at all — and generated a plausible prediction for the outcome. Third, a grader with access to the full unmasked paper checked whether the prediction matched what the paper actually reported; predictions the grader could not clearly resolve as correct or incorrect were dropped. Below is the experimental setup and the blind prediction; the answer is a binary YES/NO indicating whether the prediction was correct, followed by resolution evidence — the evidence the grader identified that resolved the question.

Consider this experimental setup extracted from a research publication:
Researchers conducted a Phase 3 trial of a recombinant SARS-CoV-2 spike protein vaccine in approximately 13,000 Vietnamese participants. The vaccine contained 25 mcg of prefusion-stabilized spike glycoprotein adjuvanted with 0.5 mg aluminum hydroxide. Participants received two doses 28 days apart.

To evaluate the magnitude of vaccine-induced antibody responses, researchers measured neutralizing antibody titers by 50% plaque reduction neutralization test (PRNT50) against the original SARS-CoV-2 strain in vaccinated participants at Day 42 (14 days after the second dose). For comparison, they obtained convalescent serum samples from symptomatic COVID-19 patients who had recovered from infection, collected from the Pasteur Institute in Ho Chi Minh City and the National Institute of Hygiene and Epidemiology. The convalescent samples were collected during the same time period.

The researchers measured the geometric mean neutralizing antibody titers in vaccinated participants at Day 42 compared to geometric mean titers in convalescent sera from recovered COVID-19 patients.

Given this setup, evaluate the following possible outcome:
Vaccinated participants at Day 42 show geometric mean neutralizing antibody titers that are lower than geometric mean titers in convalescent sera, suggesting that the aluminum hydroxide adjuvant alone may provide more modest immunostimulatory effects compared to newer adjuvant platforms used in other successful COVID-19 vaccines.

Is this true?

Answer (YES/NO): NO